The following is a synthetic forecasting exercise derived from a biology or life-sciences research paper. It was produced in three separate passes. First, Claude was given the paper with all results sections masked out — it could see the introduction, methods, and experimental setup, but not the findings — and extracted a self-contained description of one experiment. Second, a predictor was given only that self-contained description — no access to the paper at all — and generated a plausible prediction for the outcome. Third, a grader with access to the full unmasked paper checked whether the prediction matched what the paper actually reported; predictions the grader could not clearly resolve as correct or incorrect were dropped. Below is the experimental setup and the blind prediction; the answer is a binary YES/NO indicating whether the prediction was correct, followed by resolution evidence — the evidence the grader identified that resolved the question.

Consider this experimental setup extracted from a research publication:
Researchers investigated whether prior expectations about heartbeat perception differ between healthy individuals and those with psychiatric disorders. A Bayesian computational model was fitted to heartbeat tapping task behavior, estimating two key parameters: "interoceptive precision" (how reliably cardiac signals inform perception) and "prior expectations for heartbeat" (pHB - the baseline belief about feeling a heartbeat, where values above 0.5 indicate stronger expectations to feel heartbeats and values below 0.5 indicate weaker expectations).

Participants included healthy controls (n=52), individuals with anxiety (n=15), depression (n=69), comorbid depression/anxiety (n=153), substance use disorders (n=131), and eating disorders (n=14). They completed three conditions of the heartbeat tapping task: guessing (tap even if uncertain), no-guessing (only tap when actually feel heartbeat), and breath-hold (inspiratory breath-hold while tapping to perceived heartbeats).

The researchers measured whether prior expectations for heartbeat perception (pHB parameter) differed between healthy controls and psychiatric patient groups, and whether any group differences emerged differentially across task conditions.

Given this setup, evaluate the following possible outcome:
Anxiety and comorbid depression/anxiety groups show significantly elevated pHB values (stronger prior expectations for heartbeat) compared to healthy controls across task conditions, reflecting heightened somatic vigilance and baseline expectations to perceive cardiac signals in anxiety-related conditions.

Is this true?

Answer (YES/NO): NO